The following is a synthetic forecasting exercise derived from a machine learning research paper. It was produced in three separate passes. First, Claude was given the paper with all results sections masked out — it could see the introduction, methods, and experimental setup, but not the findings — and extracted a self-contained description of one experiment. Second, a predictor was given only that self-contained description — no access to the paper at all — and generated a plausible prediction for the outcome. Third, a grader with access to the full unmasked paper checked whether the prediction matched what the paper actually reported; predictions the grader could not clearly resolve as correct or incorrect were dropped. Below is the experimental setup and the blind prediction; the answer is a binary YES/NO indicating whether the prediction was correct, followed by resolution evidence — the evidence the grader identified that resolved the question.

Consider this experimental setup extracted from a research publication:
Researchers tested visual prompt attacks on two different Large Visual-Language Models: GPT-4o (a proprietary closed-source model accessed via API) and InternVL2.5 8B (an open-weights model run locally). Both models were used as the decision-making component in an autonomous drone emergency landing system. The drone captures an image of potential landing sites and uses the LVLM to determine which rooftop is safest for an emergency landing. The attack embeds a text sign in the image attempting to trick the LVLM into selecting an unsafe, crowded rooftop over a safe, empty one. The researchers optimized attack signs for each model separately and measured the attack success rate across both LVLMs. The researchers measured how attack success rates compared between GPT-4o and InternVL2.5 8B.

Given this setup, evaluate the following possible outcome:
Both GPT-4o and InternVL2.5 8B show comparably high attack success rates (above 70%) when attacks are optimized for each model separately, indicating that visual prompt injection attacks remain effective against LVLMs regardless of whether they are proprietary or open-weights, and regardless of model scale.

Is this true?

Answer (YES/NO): NO